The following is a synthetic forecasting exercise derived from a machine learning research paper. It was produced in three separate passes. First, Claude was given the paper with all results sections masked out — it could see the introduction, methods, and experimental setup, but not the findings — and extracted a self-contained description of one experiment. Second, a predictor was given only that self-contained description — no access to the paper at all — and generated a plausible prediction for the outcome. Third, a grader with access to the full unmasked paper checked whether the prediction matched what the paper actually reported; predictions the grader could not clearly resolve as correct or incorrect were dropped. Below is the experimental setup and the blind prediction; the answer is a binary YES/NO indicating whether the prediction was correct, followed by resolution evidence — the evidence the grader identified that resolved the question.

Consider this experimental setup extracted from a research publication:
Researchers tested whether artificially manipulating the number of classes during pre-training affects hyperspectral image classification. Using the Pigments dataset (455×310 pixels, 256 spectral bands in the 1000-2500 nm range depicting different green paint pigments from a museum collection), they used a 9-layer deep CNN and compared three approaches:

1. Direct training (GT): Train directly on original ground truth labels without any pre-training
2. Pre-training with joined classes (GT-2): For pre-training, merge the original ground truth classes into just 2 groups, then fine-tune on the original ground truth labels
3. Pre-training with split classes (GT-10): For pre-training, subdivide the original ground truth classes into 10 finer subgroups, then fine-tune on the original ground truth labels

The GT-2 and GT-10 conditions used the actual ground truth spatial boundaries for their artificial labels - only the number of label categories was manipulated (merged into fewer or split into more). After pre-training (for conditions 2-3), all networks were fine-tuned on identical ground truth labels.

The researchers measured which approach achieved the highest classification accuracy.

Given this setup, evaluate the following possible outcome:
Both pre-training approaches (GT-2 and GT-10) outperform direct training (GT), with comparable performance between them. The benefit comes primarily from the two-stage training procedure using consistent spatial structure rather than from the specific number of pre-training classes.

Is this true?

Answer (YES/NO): NO